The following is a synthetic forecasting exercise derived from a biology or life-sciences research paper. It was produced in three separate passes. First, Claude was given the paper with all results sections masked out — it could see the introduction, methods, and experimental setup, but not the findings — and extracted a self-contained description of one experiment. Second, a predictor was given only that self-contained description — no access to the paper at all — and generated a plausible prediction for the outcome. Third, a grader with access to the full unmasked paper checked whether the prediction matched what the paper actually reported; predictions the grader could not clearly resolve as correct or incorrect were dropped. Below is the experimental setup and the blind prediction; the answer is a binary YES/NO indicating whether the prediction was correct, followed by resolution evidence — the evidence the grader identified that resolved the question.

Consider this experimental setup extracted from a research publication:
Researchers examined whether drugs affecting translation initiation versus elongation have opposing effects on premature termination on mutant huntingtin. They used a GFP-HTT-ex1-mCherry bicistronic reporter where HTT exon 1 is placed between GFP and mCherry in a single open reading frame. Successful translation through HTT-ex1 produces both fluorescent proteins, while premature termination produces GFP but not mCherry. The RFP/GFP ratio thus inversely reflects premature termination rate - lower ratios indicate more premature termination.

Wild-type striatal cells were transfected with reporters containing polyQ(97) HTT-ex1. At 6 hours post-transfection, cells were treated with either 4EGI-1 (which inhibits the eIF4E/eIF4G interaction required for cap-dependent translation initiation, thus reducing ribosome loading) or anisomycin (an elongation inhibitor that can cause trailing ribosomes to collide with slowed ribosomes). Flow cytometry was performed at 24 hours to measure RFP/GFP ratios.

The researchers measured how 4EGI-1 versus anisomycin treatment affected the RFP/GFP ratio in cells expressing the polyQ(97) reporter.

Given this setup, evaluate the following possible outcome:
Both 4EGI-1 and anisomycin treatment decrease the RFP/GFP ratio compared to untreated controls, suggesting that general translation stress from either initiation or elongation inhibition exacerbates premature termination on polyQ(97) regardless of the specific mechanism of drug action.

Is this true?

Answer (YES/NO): NO